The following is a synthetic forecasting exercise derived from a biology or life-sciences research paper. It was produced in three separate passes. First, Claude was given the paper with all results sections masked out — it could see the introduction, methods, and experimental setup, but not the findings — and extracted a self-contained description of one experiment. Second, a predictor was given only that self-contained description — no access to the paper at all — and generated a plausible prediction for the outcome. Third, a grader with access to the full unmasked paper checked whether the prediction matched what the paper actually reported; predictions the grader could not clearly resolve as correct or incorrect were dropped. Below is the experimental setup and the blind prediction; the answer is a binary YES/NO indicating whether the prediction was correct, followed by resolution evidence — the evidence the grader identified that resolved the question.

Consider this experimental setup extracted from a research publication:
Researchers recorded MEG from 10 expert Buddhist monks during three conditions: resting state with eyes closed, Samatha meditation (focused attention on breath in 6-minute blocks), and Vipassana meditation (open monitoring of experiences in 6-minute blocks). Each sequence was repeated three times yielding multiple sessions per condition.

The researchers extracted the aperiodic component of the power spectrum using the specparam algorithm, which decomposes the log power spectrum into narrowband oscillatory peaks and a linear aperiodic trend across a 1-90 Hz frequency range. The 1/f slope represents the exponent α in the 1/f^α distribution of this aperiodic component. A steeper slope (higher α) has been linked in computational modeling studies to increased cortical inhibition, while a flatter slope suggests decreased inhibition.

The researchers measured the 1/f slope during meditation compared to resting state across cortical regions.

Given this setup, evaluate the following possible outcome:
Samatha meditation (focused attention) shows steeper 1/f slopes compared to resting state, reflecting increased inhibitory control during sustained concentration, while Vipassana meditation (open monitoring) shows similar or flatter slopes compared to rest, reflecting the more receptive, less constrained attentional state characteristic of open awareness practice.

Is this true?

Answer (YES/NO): NO